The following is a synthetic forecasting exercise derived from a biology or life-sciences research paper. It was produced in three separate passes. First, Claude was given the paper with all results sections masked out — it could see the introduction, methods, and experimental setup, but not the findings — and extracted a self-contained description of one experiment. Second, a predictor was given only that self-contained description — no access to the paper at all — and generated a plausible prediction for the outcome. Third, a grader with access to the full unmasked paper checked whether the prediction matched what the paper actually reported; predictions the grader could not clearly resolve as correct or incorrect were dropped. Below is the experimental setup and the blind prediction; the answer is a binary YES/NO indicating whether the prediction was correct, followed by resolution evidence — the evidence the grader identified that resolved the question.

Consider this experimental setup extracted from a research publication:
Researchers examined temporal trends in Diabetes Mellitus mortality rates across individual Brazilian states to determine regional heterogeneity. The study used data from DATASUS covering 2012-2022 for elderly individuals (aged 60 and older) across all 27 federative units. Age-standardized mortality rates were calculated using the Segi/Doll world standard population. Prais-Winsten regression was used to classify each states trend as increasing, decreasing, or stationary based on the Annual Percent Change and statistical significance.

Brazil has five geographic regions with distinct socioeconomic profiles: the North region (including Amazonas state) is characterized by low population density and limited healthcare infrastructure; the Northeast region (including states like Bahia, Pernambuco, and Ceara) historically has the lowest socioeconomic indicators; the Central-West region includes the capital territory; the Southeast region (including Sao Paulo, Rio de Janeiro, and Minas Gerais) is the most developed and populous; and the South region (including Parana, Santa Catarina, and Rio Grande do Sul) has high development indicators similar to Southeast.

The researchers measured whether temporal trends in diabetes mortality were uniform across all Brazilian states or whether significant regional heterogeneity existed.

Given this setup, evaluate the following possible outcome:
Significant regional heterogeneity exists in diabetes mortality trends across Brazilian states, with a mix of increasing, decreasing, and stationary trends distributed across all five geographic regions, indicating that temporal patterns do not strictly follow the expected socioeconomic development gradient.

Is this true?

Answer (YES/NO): YES